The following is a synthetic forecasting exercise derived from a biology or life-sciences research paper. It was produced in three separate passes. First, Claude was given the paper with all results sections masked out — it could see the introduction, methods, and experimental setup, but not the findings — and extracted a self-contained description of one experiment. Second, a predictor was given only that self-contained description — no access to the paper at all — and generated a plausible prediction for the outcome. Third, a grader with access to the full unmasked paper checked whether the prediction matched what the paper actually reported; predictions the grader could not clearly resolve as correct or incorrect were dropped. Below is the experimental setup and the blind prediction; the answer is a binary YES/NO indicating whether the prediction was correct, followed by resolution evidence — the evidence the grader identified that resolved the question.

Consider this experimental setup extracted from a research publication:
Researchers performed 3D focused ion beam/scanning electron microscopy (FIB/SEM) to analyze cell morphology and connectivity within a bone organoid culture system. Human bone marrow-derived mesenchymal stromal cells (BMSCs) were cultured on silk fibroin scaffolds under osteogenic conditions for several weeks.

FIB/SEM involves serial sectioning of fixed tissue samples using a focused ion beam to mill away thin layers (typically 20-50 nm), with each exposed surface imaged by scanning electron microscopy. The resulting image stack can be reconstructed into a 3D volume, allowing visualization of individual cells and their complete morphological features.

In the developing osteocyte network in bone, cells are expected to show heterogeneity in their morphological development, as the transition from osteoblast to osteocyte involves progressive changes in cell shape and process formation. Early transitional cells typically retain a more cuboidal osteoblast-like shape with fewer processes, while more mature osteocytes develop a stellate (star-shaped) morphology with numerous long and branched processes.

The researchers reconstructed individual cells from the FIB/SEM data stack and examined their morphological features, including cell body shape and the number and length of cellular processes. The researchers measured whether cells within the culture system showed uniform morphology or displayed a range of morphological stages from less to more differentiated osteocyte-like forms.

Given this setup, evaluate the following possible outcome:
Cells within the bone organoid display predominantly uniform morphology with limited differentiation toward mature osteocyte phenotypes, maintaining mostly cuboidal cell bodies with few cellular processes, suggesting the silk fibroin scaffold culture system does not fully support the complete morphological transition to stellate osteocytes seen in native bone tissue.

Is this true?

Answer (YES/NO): NO